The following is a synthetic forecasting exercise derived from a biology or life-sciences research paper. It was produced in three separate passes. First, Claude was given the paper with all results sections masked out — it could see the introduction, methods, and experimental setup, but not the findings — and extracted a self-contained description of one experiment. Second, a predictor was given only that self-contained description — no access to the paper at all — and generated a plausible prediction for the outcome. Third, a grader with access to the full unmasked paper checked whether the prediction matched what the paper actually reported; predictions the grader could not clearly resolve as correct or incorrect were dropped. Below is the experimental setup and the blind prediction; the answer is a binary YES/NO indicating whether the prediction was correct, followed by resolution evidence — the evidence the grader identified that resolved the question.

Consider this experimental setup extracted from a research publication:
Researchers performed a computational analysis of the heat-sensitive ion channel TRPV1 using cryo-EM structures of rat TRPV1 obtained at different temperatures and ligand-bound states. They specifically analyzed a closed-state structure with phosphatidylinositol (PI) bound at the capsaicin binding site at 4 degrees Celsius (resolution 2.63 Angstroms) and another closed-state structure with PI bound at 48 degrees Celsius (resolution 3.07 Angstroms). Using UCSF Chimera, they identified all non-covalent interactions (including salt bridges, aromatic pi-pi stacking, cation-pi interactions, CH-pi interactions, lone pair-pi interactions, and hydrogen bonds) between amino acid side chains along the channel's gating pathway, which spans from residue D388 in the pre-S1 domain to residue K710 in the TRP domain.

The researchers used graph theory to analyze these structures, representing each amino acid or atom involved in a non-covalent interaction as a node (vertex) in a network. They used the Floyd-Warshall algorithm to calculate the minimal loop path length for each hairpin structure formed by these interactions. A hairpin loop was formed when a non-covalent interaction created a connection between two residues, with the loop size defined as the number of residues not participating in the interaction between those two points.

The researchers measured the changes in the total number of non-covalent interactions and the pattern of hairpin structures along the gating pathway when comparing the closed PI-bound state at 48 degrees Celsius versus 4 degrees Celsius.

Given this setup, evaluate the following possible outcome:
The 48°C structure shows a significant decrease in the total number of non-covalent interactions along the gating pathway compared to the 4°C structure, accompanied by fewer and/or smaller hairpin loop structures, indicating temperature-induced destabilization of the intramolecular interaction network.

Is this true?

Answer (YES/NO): NO